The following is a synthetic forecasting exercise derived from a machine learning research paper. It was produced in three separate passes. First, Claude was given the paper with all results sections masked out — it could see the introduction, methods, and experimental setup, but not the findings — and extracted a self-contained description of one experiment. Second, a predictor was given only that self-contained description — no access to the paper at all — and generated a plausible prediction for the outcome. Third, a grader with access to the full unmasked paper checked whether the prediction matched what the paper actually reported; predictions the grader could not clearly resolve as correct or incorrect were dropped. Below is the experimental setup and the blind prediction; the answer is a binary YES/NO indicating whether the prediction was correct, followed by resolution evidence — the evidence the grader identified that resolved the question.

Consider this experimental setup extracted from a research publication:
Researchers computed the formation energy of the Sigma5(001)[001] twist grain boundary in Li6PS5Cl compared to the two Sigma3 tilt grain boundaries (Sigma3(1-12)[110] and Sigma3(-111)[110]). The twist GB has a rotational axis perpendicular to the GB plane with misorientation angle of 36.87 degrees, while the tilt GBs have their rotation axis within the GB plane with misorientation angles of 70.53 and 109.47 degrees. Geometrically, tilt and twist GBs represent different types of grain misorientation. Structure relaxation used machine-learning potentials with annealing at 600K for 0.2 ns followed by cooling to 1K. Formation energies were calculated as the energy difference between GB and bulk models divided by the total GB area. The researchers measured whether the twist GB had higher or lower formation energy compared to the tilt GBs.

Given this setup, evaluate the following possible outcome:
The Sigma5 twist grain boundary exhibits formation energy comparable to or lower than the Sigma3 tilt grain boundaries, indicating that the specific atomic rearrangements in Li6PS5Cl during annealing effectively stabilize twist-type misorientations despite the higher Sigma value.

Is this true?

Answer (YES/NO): NO